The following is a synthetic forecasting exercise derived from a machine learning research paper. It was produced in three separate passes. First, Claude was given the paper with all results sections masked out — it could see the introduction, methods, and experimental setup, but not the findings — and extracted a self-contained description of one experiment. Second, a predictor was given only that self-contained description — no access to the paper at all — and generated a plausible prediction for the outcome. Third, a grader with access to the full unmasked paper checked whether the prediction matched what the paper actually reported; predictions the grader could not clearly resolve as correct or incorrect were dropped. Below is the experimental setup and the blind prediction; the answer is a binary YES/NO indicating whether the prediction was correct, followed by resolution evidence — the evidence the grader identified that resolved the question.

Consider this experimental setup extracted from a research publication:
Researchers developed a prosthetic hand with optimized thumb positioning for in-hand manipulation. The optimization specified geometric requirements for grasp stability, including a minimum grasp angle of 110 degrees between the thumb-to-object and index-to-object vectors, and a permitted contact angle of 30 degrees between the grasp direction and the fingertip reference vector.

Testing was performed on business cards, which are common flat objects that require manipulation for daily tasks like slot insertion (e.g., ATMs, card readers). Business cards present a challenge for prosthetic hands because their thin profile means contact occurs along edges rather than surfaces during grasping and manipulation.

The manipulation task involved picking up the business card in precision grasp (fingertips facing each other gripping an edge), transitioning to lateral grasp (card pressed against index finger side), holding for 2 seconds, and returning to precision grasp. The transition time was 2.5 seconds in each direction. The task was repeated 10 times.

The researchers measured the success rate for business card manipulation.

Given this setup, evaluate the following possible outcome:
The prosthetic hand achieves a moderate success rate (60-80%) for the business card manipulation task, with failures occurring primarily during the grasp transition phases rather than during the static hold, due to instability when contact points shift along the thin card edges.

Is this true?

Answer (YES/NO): NO